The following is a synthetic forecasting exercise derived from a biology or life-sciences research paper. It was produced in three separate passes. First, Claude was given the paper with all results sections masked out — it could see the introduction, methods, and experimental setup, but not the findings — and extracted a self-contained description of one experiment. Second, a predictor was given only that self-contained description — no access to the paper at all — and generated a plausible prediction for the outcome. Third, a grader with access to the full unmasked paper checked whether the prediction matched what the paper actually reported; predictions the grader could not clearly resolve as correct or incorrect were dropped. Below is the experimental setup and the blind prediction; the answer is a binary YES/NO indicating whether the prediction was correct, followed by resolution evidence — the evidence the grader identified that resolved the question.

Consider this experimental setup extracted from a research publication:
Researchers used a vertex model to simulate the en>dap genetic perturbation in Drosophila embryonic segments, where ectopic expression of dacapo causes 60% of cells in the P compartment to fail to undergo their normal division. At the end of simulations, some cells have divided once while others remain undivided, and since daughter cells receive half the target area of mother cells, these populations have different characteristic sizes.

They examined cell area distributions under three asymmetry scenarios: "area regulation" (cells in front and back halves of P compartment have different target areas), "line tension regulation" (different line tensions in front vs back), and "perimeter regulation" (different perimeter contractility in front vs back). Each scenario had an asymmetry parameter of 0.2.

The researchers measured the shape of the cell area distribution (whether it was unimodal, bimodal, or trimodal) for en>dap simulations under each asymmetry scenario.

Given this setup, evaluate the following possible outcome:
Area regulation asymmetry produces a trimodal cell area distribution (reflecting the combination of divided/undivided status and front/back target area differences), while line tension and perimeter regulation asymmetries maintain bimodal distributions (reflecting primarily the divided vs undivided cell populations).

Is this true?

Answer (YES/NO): YES